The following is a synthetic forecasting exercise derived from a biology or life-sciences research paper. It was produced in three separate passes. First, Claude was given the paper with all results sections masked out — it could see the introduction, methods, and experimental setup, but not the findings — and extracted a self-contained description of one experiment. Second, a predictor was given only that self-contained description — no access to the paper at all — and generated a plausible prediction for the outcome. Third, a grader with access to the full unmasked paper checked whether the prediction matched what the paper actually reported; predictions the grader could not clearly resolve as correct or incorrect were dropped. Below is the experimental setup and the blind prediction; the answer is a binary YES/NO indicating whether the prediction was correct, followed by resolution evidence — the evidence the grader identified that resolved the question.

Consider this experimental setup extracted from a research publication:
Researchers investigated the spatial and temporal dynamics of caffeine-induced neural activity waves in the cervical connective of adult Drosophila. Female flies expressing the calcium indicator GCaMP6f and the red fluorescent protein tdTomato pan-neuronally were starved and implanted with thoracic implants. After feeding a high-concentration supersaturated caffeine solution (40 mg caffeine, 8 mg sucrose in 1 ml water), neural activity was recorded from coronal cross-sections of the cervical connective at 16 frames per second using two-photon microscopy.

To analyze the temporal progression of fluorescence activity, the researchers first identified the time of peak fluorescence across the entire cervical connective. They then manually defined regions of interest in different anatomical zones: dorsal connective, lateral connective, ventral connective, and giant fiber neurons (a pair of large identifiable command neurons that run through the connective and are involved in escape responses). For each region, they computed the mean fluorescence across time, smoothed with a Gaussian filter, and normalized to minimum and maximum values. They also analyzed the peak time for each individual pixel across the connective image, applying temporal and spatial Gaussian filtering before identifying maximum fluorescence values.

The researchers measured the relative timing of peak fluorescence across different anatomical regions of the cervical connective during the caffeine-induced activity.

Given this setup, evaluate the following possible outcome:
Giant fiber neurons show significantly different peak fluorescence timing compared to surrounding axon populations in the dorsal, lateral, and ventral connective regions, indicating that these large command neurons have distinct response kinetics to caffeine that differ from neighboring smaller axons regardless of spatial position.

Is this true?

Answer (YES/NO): NO